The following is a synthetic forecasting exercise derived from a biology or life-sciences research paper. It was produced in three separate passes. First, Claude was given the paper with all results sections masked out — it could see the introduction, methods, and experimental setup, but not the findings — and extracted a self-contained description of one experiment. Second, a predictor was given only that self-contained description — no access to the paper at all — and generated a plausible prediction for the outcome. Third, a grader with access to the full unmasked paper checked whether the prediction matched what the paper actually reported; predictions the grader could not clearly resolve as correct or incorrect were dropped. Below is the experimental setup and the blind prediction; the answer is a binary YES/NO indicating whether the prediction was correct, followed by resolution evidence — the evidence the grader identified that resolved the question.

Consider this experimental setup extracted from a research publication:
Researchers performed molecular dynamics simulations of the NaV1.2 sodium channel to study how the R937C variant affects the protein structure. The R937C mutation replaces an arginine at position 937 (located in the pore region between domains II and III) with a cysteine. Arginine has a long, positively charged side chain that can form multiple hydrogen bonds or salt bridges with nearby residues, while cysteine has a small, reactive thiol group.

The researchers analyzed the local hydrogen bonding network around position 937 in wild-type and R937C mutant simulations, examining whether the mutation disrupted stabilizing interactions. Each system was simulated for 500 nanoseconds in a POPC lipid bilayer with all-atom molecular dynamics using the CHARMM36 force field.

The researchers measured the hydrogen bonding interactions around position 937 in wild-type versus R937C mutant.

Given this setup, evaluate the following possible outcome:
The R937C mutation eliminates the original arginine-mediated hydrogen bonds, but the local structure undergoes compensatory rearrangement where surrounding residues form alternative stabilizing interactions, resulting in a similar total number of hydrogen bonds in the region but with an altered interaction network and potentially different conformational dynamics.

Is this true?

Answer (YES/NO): NO